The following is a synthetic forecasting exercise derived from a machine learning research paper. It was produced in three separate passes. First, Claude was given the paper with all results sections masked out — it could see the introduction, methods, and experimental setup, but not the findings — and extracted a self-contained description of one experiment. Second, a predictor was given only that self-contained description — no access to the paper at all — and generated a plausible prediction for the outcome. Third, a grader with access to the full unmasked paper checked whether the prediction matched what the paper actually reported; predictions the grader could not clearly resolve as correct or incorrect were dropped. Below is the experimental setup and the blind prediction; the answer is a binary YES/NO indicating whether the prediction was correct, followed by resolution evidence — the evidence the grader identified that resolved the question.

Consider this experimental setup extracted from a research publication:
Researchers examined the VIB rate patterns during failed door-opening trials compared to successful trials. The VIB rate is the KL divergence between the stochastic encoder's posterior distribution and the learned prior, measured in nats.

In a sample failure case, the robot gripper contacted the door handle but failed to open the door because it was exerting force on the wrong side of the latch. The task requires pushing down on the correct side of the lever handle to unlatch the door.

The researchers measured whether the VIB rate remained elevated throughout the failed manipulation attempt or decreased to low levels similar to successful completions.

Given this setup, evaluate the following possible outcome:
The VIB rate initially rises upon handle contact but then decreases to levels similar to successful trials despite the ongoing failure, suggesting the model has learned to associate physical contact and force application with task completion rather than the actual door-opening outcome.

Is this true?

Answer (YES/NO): NO